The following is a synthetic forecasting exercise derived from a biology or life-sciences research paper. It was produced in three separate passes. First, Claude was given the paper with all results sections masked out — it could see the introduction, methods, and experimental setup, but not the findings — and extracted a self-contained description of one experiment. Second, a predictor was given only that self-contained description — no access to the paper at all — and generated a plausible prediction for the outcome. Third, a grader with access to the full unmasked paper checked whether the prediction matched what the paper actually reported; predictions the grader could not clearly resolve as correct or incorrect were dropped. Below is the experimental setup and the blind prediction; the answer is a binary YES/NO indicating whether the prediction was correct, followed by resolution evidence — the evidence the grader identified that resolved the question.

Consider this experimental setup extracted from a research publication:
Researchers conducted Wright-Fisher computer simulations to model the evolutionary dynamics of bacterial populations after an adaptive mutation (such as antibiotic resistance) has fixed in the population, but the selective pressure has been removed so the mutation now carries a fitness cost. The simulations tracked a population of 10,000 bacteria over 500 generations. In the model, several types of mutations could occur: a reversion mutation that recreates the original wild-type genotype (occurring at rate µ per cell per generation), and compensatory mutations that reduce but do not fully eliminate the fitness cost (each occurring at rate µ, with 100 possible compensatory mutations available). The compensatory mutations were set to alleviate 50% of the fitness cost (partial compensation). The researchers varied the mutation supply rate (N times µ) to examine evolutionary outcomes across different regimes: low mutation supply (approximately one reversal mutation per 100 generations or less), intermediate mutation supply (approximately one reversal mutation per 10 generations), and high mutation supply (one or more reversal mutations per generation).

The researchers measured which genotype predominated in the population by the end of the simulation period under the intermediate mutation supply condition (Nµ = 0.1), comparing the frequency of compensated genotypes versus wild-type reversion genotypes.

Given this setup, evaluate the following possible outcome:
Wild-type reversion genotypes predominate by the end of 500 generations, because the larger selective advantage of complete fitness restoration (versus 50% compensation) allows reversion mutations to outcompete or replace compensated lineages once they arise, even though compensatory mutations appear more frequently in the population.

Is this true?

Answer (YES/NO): YES